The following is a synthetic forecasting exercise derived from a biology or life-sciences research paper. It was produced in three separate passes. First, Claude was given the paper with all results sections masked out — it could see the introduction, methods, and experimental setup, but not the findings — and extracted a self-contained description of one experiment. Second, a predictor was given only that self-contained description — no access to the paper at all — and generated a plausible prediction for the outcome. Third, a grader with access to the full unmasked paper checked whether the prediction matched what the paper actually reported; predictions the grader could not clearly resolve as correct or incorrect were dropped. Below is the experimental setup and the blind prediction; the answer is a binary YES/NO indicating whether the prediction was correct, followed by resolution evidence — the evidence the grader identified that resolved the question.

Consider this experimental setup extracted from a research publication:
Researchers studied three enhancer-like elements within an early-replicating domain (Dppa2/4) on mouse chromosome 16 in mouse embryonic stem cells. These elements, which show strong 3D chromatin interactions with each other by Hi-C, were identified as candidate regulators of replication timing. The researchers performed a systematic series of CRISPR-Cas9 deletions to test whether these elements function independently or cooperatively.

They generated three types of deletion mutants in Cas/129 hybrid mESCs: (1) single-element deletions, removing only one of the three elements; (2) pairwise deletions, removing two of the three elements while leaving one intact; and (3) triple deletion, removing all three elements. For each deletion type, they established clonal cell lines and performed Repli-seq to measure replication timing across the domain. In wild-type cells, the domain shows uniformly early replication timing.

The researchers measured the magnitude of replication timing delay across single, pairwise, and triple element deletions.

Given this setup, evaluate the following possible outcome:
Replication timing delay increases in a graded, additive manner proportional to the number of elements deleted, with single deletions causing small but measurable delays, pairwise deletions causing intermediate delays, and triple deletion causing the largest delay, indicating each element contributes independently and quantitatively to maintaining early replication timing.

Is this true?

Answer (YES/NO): NO